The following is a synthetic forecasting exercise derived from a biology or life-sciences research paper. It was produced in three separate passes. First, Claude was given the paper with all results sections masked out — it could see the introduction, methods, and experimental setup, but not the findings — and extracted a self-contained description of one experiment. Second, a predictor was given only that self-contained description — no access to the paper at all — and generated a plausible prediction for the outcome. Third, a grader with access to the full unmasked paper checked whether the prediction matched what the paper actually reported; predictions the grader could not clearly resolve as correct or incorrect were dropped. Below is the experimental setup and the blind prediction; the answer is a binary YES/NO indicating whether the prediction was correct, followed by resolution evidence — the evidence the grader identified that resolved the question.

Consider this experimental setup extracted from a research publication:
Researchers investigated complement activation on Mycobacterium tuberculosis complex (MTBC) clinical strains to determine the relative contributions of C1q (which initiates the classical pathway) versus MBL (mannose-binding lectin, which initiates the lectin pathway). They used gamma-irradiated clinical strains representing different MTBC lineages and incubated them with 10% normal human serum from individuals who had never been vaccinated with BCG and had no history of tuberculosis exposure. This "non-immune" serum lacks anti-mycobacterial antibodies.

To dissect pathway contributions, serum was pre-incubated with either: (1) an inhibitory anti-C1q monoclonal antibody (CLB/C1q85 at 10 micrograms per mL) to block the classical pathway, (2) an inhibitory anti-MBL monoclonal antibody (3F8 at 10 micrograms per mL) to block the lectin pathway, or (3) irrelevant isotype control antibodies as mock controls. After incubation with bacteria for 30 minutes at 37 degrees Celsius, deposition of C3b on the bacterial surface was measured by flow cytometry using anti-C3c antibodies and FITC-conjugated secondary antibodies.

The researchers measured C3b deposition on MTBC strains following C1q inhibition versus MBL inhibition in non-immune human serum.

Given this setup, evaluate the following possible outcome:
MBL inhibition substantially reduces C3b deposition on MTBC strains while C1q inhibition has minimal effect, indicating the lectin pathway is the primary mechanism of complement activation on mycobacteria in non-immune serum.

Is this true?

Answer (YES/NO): NO